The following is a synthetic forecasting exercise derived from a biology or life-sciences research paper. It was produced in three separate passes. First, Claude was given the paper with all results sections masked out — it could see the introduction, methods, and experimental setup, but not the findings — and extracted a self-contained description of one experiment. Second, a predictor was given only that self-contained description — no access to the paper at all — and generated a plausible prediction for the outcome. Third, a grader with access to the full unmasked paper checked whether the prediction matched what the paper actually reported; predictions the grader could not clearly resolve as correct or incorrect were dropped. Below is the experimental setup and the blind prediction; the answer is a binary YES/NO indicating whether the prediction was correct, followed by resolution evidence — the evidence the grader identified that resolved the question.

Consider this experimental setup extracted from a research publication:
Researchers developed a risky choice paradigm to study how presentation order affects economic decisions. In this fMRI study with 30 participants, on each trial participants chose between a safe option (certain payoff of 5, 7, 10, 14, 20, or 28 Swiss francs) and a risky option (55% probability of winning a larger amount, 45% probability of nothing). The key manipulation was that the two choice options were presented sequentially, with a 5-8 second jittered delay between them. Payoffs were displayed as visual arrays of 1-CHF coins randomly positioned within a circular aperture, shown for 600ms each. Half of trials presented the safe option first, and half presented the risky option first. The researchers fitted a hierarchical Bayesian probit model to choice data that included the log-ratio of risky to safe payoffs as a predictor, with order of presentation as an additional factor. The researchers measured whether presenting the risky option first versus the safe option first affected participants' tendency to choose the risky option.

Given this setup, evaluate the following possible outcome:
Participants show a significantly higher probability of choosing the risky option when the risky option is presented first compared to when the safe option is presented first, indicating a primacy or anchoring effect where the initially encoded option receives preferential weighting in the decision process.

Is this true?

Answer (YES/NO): NO